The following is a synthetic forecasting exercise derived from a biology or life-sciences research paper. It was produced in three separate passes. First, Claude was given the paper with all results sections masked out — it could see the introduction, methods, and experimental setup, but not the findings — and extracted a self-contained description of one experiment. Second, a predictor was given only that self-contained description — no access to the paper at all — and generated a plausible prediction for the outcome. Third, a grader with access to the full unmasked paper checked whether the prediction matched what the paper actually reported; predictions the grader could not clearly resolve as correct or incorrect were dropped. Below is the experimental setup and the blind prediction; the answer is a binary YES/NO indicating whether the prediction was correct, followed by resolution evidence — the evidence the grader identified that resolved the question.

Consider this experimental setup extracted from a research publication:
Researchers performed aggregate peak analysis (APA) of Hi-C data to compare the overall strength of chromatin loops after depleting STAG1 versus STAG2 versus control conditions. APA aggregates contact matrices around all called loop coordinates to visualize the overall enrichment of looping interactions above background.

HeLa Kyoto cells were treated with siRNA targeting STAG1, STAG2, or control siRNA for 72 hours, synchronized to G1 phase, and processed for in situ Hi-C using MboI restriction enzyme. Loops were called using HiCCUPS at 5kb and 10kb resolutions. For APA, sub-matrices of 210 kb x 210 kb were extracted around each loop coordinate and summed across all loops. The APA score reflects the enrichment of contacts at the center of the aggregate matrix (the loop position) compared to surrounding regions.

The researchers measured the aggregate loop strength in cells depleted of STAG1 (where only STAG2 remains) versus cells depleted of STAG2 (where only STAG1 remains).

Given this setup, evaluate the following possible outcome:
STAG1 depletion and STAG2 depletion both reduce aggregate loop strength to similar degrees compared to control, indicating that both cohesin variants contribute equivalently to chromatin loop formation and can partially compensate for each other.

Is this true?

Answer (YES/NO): NO